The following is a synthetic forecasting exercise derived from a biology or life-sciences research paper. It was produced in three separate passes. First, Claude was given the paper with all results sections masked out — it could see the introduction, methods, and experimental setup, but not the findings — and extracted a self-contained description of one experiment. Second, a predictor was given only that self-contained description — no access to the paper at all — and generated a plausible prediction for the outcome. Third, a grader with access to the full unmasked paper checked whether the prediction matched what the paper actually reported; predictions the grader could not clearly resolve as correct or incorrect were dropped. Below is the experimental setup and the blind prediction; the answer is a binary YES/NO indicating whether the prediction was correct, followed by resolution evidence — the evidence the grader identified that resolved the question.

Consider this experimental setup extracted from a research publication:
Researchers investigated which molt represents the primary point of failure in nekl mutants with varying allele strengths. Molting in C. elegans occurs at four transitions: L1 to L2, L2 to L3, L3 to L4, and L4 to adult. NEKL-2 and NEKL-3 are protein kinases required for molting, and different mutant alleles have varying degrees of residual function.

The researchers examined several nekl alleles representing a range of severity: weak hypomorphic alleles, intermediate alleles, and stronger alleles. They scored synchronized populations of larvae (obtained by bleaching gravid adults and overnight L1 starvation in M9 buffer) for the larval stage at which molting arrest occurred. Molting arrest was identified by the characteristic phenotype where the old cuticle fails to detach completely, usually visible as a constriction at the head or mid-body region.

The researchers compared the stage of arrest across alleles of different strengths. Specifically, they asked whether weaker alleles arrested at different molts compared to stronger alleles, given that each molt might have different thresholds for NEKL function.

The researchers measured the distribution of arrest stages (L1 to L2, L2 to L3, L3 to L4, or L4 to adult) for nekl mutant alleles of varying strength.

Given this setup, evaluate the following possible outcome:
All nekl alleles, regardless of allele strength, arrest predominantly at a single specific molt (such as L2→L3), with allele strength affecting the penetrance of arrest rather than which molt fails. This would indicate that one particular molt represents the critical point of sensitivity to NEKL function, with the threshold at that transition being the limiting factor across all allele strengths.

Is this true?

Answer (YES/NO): NO